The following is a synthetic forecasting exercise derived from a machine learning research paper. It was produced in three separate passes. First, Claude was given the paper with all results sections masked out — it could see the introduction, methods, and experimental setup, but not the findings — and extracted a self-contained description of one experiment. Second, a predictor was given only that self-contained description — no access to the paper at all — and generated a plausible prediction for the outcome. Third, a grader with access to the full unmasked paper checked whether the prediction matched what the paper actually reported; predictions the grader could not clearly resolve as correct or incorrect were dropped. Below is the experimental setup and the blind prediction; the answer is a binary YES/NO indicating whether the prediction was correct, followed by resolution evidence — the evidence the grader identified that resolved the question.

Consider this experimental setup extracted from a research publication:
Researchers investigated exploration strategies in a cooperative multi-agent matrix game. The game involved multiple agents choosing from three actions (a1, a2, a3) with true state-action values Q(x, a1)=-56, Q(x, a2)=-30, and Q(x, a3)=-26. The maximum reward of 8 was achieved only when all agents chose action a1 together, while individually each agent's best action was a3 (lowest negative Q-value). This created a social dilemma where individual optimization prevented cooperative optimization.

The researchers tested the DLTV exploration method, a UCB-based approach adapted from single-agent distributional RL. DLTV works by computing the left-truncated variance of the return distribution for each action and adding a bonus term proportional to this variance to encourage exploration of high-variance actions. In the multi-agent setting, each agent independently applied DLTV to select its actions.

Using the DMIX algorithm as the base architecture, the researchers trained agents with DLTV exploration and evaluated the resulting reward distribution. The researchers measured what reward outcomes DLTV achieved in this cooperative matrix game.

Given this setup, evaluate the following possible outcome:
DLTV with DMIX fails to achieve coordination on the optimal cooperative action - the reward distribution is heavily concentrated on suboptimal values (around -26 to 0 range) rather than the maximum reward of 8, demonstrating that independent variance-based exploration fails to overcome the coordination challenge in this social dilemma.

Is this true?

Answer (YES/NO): NO